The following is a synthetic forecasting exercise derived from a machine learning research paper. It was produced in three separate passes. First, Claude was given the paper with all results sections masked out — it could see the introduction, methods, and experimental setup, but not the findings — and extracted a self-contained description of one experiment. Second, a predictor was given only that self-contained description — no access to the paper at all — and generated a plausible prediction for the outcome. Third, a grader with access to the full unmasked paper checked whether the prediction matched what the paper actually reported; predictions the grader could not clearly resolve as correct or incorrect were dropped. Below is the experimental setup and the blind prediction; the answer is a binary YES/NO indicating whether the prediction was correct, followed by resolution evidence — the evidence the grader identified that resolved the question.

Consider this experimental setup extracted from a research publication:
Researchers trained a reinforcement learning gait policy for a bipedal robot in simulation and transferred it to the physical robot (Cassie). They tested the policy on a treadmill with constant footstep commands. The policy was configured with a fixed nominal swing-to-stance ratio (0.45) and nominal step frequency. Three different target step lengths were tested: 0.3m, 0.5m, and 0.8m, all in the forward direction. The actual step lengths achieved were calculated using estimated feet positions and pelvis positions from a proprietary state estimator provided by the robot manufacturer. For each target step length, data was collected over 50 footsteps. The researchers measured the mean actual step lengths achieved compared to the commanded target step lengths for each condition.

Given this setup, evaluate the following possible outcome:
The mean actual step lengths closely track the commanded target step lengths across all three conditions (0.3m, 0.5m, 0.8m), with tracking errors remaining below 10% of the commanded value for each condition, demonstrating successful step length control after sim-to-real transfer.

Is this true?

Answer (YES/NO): NO